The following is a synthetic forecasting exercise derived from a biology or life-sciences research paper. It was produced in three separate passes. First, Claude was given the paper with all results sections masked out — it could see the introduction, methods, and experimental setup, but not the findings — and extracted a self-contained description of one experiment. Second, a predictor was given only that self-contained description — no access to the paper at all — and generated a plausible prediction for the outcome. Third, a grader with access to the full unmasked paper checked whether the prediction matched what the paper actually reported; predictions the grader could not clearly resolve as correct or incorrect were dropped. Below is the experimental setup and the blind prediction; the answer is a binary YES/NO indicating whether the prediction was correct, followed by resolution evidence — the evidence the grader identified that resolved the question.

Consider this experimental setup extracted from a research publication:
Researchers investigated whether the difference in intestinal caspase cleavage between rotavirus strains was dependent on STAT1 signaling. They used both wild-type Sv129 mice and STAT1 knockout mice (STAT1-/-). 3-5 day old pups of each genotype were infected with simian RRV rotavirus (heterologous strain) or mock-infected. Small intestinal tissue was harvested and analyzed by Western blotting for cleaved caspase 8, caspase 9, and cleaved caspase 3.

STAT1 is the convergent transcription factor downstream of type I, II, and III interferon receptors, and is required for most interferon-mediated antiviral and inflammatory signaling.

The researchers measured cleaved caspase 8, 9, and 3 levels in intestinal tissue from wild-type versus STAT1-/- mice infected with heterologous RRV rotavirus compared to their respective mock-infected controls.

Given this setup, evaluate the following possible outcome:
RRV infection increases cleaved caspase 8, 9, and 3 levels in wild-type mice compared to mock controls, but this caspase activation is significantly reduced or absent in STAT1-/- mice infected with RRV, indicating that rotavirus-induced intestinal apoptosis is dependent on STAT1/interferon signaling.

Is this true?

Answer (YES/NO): YES